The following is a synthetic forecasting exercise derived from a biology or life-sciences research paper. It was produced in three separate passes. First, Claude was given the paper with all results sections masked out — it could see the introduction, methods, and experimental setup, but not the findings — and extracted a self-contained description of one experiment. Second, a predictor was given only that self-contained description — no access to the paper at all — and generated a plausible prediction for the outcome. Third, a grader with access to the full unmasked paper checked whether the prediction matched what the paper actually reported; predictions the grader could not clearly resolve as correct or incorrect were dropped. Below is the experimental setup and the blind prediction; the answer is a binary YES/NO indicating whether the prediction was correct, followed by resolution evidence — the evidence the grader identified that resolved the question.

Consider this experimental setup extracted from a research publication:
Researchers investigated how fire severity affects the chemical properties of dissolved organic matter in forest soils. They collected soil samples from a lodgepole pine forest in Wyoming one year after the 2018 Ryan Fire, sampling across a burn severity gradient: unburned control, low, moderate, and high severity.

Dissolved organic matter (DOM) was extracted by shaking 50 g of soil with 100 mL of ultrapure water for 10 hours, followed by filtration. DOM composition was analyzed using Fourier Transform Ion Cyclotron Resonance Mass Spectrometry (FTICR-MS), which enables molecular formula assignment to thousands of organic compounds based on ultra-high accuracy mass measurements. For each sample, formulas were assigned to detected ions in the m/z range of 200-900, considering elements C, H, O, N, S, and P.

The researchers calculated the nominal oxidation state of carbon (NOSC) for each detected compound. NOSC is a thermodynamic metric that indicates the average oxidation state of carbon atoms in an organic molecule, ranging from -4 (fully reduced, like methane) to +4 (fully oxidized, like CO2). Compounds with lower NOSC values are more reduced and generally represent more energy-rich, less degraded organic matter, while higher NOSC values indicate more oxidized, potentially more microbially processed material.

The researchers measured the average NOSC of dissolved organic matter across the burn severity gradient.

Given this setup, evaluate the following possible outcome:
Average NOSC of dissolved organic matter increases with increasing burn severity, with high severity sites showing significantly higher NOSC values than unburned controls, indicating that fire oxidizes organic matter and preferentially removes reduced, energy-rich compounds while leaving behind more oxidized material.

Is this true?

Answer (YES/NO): YES